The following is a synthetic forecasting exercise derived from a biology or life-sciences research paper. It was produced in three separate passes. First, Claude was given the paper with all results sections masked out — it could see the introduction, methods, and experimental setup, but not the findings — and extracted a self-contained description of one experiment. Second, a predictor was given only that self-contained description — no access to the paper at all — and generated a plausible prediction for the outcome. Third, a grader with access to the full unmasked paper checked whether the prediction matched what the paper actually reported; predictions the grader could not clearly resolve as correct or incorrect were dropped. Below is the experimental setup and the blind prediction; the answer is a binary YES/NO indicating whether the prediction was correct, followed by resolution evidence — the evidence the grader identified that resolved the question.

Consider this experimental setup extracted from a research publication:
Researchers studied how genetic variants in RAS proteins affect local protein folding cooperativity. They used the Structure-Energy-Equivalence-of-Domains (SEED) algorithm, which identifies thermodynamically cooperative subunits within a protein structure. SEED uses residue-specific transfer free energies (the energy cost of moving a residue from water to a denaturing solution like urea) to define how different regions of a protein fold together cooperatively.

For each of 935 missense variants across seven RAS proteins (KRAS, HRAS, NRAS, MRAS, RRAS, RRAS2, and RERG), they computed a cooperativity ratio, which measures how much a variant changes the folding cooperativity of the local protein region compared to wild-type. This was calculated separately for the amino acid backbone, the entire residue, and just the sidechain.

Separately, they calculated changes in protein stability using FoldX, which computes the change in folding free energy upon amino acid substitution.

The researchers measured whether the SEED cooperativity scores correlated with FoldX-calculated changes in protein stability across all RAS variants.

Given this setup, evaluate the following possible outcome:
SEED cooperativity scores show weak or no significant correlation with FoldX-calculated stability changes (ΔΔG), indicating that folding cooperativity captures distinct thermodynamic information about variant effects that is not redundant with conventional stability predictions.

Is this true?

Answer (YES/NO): YES